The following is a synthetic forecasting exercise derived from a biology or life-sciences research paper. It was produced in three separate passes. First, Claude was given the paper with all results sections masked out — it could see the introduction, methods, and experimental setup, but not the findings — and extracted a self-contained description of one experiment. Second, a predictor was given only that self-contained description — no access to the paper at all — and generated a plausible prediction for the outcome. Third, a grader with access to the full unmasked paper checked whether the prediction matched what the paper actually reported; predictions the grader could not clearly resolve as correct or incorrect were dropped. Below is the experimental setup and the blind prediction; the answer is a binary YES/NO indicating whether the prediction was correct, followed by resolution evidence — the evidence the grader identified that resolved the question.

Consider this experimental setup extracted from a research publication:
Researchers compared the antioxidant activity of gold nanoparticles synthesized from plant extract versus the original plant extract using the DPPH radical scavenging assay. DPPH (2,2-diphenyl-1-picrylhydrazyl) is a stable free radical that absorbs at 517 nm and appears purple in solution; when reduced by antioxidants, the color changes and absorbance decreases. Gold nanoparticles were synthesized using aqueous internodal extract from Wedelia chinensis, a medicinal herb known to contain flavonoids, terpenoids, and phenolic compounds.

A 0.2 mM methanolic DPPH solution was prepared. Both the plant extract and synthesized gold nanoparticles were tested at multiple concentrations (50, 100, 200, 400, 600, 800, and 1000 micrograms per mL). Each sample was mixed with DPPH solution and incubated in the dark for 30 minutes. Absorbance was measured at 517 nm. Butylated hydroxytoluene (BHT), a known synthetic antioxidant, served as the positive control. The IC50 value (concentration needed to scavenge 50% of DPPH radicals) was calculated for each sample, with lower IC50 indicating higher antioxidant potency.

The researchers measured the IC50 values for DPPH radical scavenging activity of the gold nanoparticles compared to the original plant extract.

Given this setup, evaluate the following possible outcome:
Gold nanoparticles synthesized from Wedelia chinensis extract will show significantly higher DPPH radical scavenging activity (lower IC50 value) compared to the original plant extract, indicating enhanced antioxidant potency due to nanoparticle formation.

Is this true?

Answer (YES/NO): NO